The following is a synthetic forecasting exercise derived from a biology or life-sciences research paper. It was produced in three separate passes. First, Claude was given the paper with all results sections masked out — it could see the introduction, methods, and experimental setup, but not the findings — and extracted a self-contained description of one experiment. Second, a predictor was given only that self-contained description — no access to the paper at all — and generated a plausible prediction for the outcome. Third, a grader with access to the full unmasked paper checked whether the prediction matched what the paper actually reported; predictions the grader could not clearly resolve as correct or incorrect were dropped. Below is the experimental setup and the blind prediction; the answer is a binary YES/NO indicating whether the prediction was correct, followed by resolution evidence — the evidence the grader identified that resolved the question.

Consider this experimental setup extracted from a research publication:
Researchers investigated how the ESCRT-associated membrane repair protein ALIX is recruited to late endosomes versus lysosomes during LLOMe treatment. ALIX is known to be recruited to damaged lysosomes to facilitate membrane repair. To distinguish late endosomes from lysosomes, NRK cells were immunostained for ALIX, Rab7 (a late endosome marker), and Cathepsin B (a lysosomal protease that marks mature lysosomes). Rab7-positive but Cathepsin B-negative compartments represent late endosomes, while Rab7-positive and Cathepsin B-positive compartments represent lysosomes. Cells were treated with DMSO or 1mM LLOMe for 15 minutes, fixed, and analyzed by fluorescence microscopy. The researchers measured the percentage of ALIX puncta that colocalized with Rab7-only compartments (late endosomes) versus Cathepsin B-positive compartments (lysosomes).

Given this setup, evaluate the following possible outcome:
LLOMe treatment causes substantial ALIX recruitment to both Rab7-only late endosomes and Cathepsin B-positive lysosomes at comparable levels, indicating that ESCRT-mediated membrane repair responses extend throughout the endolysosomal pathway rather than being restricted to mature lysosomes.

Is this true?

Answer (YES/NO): NO